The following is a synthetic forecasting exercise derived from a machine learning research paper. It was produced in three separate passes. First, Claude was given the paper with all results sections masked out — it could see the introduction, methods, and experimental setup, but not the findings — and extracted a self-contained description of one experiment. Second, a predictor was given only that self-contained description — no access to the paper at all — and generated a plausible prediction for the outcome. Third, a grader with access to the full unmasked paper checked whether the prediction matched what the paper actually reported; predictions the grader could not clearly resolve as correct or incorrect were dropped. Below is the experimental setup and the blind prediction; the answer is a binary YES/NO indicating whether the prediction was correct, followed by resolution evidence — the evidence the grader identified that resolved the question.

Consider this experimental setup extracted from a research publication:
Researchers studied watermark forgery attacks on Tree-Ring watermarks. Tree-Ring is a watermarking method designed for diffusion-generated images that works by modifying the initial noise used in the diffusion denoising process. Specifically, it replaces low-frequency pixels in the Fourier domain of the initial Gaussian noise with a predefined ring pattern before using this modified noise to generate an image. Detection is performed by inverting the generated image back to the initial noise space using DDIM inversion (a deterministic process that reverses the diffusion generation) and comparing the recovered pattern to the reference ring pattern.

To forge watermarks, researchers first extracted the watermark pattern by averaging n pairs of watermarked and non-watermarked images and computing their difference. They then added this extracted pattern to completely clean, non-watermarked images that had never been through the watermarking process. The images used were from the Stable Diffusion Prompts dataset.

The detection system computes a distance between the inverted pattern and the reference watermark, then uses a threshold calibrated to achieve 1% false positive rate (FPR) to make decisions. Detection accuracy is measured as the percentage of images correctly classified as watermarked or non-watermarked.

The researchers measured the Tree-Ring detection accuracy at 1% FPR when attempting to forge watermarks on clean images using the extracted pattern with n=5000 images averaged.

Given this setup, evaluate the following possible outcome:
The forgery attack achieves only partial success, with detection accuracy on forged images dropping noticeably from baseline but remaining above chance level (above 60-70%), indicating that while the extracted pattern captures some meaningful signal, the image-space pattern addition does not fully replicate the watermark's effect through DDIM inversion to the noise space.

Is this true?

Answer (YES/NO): NO